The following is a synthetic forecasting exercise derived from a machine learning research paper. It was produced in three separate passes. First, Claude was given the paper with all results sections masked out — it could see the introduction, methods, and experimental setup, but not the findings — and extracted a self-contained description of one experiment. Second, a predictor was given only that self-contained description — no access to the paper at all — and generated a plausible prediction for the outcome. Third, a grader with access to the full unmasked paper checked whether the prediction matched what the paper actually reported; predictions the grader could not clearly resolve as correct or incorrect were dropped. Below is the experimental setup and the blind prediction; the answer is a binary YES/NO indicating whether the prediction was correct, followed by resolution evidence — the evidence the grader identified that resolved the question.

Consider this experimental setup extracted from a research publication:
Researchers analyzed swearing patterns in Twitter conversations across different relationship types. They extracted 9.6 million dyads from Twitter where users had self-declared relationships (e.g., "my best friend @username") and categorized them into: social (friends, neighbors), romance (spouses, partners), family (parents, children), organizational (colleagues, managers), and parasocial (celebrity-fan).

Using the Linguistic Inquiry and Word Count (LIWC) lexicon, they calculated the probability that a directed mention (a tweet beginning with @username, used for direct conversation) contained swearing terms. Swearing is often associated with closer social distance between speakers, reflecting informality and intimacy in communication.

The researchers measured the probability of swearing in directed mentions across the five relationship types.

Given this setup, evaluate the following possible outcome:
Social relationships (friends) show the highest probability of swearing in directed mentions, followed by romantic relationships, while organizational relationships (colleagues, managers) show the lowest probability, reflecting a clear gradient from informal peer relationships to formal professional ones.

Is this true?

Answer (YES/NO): YES